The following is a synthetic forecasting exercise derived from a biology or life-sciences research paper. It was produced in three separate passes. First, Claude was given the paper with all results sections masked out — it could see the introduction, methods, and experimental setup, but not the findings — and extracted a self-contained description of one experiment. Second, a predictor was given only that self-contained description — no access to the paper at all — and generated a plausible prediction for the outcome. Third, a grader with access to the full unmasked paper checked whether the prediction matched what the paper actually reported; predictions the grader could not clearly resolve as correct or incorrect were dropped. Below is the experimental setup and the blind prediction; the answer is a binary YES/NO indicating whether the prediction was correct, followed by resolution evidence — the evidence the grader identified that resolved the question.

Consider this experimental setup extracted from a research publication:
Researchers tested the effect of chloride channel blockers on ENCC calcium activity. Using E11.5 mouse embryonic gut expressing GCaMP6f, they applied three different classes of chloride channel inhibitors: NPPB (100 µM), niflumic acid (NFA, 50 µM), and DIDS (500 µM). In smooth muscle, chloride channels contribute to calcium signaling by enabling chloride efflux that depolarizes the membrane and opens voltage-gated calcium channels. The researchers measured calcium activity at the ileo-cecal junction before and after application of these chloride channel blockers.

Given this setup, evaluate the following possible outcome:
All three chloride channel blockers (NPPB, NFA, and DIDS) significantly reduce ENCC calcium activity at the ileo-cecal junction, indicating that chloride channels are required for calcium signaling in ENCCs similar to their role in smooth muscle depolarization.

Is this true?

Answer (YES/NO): YES